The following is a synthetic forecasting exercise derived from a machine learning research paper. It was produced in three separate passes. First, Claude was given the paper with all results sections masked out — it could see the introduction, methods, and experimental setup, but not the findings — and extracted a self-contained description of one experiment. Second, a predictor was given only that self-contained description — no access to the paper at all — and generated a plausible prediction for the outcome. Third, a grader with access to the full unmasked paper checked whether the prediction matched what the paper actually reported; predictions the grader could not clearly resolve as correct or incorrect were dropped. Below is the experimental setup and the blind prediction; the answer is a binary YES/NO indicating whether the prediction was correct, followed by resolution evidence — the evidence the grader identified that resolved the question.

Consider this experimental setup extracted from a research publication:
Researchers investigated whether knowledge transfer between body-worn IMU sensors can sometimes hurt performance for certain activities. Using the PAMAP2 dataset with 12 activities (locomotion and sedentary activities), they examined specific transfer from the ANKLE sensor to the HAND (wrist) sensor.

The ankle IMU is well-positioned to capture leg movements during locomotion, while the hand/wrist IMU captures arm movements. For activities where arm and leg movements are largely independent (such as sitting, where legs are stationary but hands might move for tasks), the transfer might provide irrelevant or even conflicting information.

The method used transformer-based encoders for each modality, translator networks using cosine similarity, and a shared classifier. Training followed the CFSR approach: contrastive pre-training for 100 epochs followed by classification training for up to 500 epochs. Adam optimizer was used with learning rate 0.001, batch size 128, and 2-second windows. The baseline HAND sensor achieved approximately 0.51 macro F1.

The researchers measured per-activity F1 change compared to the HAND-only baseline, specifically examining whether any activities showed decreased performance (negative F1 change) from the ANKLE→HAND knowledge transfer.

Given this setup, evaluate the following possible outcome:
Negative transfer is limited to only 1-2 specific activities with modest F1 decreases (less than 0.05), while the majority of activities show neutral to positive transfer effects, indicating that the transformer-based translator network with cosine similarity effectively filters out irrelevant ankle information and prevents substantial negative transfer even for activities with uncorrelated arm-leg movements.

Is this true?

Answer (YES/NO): YES